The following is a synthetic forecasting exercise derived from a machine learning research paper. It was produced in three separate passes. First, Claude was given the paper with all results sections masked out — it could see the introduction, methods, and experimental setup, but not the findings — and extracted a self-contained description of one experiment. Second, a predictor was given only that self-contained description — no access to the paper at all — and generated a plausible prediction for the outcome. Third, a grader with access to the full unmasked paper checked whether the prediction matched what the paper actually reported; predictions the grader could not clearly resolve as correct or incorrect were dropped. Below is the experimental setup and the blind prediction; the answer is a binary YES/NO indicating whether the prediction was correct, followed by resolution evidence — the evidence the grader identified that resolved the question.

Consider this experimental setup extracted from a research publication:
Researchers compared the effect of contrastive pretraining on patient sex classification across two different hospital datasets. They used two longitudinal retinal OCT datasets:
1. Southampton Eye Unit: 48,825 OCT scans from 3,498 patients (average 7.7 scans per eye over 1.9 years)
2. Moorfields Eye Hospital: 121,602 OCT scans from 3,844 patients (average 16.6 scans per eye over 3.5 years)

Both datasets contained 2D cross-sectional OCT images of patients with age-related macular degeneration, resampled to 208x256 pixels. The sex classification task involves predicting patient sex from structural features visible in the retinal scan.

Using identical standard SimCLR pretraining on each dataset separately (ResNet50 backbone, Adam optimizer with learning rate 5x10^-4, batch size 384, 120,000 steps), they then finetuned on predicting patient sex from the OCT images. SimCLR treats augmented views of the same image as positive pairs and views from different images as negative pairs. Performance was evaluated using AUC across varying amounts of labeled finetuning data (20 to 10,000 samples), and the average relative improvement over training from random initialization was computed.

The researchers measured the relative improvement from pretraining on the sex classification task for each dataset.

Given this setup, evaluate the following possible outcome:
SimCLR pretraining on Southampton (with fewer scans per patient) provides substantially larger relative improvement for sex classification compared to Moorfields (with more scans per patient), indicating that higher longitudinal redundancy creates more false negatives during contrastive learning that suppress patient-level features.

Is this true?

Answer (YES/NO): NO